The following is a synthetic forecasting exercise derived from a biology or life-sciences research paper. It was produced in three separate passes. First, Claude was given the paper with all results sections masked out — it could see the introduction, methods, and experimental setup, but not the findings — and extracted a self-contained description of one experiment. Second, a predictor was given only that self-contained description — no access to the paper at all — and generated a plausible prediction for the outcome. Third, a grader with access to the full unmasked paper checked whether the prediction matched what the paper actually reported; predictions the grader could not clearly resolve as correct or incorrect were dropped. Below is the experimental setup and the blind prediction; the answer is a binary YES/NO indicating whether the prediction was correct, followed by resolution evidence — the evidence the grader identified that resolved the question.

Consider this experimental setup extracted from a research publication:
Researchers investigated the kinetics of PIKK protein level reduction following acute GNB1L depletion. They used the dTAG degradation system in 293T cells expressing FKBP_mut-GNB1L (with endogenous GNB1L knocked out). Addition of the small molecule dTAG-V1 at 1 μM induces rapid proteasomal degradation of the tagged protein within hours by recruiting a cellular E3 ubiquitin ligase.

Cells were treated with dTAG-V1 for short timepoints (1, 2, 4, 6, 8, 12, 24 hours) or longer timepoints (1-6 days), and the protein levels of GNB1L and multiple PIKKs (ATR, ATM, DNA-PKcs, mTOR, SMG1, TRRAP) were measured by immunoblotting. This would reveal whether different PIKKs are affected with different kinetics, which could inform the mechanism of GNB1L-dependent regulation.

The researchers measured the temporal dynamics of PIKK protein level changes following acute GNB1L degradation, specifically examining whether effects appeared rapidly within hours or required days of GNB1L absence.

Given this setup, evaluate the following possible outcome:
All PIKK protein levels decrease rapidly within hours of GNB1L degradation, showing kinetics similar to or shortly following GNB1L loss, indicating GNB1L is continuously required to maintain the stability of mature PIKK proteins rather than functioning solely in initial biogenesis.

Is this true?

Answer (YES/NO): NO